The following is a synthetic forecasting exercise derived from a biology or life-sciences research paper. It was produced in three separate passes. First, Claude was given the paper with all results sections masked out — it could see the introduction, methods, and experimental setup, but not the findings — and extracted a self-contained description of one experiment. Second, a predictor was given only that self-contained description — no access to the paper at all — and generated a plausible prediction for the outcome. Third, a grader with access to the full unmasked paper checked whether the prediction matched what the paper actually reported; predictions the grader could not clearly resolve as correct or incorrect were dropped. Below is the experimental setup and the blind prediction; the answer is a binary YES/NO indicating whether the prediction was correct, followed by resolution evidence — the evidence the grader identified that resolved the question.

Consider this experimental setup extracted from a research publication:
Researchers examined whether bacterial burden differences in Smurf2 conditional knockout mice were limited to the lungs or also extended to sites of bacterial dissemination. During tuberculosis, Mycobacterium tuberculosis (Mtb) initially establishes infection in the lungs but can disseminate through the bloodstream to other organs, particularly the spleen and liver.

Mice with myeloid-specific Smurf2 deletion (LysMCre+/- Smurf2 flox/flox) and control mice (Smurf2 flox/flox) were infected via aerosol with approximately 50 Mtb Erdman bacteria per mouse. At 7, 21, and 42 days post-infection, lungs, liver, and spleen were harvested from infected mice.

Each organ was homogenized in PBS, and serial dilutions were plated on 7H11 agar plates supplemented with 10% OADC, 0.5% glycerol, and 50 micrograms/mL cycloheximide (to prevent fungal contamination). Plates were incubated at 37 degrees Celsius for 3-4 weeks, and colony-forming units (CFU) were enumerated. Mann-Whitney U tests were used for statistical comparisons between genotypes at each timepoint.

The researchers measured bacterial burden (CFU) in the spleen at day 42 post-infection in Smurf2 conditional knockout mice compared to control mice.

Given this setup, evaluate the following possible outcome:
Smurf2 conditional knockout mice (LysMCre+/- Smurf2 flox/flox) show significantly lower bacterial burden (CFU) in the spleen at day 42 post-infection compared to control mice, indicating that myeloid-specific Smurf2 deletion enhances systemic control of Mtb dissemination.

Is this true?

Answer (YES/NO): NO